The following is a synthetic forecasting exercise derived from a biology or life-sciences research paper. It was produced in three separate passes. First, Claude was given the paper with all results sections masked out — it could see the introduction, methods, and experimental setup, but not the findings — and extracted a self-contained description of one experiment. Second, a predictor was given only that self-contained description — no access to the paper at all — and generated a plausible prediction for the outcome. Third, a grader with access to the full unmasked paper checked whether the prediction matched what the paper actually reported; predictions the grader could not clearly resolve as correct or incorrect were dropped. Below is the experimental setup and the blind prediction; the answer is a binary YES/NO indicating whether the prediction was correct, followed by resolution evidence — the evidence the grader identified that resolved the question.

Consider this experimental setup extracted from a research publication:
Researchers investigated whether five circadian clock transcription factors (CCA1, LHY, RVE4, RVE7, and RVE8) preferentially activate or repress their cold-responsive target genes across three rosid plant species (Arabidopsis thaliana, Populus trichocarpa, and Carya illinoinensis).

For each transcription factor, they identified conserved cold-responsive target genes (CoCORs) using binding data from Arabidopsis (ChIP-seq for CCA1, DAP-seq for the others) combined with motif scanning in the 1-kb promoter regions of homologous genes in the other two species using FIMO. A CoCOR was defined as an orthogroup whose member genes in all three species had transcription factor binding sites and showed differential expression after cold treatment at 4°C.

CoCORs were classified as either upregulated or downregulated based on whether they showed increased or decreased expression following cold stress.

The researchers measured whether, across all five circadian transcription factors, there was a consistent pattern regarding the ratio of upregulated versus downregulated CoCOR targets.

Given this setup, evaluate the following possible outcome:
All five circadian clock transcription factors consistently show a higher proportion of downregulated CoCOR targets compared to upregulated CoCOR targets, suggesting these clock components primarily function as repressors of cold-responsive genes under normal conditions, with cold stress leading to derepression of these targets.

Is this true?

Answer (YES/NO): NO